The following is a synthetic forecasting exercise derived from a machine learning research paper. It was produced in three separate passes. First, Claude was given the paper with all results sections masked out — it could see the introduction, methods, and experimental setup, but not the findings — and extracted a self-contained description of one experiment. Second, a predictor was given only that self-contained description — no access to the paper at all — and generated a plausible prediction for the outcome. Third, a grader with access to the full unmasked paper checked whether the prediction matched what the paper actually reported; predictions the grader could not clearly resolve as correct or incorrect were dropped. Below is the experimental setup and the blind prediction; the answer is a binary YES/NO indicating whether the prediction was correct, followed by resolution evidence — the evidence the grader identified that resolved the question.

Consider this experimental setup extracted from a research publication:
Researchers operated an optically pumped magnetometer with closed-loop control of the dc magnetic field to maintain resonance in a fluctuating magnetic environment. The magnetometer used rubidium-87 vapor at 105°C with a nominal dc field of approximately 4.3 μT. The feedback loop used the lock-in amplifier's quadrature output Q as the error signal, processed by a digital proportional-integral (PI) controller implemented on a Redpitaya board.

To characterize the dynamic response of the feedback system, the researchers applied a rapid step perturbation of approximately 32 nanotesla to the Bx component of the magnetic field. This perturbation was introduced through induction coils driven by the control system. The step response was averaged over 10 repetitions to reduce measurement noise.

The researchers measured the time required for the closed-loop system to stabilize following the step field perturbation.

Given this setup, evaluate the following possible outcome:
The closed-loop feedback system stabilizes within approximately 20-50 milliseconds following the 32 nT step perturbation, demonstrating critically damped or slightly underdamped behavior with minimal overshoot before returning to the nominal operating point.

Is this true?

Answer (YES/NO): NO